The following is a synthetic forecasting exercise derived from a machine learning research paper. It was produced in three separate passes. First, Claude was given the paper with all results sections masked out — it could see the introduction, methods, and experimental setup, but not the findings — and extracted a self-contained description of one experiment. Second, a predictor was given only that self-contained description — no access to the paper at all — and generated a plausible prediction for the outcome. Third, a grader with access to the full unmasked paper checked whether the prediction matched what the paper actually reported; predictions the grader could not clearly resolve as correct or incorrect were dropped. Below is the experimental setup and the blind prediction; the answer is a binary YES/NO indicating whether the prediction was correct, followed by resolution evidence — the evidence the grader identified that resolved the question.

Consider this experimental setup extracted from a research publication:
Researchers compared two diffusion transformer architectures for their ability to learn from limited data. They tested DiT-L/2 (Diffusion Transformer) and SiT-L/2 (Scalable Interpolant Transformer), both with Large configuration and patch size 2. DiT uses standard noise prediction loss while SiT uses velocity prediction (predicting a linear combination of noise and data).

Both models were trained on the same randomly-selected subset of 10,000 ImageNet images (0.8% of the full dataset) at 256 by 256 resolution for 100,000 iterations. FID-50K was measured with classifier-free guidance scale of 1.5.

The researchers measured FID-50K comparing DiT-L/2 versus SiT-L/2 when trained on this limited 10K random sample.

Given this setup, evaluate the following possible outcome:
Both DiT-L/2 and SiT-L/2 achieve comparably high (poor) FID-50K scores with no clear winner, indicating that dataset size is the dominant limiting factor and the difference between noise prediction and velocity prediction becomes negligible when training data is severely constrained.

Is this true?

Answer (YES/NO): NO